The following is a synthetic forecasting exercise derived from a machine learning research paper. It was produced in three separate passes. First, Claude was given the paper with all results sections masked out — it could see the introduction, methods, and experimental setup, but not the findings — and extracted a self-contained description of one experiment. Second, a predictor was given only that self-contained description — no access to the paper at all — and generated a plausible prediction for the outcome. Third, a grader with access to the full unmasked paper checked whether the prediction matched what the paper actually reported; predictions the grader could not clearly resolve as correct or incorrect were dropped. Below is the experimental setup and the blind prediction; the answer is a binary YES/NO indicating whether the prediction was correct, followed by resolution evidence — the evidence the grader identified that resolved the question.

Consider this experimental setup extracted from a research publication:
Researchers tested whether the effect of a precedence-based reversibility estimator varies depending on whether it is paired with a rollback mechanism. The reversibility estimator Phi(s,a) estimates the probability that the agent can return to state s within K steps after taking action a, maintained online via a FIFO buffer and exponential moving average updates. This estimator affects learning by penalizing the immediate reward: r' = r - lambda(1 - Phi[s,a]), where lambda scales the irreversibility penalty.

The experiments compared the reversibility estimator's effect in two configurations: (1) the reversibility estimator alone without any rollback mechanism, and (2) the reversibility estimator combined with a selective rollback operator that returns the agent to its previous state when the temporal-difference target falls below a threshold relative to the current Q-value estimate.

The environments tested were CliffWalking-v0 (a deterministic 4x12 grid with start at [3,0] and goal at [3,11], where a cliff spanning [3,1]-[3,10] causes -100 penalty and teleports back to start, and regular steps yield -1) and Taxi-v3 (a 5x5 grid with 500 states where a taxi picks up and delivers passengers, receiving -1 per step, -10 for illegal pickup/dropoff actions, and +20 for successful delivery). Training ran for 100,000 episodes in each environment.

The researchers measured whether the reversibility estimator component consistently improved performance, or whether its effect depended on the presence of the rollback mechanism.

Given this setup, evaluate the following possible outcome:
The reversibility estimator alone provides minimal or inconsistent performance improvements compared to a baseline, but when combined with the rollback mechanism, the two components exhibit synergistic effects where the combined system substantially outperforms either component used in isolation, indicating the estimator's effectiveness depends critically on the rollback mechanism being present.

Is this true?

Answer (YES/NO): NO